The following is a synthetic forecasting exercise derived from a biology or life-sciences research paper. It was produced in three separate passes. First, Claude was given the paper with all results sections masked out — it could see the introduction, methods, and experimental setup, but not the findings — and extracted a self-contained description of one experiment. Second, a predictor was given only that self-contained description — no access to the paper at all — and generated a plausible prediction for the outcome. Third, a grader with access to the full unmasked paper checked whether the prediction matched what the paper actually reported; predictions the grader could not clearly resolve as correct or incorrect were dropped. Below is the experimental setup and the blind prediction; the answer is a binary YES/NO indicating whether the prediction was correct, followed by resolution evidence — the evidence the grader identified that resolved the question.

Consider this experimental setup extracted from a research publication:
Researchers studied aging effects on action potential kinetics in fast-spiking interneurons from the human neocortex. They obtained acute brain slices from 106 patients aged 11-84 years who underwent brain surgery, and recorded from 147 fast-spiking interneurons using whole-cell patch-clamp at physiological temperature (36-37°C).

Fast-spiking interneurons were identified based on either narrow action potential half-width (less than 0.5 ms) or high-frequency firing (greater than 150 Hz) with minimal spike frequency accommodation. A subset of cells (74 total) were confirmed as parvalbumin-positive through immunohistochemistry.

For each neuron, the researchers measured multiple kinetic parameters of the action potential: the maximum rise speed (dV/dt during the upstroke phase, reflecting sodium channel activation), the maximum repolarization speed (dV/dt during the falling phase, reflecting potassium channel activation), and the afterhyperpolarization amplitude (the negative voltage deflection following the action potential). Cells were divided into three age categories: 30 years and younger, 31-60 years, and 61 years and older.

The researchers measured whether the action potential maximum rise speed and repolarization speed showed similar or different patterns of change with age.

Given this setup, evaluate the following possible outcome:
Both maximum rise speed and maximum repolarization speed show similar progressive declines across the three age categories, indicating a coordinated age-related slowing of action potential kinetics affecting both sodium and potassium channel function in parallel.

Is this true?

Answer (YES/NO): NO